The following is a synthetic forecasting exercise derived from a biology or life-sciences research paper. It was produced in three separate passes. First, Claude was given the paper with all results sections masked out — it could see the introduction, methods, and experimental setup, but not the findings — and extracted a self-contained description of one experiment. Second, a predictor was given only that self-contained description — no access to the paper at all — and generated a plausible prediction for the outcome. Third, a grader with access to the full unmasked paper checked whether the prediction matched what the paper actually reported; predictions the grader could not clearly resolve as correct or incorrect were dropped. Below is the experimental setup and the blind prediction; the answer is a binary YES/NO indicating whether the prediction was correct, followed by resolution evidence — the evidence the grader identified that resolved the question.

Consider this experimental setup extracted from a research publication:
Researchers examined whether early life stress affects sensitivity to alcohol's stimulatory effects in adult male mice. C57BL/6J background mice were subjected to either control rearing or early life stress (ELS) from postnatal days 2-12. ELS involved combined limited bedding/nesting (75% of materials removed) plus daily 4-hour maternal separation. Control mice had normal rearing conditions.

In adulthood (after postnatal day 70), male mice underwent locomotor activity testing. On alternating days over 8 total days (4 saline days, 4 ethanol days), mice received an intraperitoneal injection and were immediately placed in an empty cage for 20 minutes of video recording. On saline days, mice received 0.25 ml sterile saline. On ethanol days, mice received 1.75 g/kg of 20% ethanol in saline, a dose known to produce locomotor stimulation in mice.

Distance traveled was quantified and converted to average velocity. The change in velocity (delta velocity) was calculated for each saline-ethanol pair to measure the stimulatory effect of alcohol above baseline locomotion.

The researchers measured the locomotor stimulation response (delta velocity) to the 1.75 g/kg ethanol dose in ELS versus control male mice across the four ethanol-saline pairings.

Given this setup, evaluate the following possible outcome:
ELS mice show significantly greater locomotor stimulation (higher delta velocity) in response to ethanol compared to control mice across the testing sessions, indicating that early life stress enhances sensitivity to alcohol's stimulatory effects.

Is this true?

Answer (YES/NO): NO